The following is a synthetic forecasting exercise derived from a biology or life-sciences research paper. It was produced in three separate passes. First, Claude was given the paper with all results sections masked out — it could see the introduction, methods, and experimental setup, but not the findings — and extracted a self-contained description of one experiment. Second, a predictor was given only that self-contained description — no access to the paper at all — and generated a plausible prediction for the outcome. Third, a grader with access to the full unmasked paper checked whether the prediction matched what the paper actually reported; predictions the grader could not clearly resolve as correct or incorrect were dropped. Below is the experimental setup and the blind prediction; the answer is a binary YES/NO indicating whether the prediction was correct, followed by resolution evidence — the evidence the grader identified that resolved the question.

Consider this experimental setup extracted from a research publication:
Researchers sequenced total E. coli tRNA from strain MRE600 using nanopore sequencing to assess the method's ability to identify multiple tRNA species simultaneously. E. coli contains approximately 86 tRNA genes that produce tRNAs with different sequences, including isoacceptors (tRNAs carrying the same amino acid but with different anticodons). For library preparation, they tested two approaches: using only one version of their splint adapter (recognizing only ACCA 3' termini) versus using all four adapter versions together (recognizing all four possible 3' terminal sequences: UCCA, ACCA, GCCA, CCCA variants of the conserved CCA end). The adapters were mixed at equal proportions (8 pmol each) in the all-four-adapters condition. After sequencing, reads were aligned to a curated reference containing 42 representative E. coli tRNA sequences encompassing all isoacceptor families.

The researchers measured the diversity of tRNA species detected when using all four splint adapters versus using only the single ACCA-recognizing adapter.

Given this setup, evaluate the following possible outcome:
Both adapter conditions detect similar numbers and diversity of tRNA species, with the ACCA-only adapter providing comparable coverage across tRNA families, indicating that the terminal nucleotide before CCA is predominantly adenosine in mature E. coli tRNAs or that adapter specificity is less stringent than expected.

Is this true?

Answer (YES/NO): YES